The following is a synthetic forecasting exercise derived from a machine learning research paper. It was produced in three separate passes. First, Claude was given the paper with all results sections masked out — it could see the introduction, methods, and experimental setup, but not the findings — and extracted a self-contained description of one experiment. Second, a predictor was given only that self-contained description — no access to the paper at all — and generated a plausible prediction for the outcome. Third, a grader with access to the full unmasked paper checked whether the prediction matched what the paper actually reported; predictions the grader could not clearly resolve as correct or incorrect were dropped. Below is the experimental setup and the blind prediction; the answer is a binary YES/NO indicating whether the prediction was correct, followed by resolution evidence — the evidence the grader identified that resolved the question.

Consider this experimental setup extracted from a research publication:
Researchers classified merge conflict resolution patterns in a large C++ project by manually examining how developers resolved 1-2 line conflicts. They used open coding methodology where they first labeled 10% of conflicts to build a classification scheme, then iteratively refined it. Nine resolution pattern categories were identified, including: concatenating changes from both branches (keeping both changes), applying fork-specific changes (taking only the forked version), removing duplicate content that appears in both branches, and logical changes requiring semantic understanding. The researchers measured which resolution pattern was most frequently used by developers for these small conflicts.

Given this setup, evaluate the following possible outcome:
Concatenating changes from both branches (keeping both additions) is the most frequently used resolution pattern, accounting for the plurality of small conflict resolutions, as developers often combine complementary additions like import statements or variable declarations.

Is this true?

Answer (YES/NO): YES